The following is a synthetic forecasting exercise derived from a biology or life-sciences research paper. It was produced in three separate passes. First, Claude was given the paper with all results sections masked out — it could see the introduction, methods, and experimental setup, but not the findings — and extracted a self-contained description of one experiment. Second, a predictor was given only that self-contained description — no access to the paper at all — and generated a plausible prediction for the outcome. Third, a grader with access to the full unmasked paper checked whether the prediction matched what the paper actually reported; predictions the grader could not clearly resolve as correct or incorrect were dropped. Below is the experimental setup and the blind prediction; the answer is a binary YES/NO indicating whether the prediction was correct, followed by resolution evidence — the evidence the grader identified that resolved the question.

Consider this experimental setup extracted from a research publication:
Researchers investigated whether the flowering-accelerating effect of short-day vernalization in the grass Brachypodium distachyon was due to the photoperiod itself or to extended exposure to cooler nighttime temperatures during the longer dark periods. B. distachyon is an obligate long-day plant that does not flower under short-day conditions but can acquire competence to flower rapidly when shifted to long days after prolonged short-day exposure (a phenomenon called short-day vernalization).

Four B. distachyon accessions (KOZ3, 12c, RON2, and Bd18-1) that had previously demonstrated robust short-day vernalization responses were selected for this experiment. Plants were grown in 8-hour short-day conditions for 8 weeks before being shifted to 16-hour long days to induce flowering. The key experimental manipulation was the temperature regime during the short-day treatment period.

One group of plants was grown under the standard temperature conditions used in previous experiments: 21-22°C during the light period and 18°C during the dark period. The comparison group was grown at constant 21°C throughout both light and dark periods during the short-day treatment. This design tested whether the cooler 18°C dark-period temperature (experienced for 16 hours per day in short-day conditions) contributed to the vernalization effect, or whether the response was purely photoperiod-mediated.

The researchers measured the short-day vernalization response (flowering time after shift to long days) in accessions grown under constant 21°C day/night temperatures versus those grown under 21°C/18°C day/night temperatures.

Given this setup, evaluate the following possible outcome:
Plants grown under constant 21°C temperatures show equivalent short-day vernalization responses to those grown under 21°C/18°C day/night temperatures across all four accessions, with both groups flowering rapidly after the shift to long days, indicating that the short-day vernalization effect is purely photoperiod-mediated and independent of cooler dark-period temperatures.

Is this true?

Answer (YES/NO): YES